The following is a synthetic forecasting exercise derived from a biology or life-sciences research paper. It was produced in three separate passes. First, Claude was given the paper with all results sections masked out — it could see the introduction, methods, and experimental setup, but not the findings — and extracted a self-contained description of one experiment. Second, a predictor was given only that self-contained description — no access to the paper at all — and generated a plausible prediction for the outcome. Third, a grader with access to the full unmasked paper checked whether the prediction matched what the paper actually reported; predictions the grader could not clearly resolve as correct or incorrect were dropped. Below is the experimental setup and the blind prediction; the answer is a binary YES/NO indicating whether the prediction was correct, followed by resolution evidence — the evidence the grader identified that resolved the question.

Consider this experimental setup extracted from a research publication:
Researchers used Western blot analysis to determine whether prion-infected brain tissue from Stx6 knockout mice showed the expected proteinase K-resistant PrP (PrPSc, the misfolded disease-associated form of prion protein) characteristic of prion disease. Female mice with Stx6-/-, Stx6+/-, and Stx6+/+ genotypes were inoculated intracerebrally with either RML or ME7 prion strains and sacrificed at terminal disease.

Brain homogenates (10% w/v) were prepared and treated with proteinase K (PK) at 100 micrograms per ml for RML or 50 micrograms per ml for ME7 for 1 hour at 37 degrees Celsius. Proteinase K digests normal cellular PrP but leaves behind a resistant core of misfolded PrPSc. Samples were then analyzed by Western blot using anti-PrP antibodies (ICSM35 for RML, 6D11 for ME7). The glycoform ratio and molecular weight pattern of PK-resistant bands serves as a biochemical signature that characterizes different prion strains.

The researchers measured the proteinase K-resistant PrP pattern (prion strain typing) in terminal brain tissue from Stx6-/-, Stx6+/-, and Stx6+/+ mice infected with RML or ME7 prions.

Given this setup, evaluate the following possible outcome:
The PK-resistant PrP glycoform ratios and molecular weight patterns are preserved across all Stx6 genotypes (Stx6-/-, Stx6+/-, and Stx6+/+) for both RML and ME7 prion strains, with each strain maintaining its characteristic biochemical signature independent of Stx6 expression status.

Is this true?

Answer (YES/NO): YES